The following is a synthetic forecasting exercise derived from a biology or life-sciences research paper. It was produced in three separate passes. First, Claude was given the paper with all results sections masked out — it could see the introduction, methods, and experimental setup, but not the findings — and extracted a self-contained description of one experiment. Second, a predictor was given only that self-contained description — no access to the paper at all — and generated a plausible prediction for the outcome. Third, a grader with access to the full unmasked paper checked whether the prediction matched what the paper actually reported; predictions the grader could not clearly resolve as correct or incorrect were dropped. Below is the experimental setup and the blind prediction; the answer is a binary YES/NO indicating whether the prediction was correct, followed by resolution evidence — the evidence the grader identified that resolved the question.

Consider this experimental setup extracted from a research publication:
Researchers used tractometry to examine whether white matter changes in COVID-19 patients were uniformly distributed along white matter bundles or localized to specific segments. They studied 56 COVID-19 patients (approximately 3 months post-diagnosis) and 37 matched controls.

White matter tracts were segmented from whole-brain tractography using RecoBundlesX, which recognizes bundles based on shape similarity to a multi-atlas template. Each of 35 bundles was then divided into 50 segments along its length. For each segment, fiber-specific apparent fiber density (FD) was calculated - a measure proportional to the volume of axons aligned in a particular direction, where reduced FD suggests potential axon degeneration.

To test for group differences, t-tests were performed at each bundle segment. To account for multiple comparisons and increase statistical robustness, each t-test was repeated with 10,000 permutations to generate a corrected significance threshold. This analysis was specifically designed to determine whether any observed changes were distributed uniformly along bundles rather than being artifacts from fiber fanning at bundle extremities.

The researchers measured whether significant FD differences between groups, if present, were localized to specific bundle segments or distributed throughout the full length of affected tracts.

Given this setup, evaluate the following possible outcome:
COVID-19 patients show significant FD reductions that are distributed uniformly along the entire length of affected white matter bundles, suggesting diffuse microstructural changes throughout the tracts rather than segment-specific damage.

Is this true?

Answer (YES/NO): NO